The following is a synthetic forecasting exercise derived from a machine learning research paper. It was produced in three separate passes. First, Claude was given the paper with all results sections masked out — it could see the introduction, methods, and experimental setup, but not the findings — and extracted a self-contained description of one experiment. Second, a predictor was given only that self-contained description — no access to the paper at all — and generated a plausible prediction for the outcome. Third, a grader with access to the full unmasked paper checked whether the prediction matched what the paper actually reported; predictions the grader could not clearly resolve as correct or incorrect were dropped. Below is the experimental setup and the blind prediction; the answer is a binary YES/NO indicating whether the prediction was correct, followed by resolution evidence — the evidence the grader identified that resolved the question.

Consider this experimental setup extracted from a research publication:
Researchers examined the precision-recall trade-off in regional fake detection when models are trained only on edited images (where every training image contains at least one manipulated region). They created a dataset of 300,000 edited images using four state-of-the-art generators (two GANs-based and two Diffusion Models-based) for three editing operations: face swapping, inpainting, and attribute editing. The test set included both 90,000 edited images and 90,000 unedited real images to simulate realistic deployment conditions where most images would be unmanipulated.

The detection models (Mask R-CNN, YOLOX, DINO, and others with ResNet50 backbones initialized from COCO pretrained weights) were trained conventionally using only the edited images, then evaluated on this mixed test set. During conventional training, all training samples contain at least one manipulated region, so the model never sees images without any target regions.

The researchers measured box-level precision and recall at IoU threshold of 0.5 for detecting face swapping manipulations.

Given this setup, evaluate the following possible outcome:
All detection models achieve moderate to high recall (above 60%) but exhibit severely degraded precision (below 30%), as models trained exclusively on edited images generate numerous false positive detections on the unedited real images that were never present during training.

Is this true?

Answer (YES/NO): YES